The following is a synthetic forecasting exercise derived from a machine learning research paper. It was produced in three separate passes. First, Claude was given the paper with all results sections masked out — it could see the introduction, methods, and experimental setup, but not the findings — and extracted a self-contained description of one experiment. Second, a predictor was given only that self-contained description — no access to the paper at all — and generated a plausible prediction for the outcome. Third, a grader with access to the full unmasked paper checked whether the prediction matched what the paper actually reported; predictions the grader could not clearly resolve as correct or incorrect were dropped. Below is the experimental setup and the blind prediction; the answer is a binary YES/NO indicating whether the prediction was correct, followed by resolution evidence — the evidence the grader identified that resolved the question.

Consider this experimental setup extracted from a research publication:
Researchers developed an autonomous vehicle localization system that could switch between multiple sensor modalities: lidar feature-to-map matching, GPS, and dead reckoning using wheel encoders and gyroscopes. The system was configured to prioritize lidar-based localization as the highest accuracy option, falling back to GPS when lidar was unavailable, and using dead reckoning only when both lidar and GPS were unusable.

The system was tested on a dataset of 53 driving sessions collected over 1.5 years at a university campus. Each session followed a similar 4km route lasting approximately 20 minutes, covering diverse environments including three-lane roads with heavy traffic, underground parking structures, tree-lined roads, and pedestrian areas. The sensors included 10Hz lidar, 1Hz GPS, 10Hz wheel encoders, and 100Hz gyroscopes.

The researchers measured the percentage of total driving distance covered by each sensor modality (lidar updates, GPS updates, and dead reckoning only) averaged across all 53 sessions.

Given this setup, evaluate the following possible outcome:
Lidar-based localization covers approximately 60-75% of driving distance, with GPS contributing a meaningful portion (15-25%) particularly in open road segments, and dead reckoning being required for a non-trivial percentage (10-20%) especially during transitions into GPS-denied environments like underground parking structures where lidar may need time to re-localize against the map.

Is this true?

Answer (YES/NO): YES